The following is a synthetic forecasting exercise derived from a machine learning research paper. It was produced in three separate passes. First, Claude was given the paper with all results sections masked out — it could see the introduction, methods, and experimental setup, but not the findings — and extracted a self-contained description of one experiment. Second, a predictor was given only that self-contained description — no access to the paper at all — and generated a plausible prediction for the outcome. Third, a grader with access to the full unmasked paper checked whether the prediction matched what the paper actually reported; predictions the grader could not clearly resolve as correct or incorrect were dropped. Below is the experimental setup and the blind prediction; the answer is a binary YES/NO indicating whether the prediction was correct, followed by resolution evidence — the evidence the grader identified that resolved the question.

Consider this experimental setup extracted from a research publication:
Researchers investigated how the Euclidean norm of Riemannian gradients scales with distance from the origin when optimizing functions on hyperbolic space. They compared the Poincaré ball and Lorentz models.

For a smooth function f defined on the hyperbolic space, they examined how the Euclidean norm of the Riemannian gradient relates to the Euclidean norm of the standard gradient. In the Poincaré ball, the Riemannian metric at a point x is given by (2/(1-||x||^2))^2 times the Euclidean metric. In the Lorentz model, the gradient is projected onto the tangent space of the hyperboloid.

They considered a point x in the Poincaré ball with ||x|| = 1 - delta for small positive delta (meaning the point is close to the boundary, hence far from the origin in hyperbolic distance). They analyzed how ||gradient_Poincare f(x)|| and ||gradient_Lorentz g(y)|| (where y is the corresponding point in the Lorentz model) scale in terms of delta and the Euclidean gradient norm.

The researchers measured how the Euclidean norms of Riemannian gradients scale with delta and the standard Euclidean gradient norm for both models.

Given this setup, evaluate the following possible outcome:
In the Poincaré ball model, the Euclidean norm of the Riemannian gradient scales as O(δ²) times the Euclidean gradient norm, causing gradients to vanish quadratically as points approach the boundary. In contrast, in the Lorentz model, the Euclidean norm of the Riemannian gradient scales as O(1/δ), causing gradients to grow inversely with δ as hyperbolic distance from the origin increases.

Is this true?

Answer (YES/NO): NO